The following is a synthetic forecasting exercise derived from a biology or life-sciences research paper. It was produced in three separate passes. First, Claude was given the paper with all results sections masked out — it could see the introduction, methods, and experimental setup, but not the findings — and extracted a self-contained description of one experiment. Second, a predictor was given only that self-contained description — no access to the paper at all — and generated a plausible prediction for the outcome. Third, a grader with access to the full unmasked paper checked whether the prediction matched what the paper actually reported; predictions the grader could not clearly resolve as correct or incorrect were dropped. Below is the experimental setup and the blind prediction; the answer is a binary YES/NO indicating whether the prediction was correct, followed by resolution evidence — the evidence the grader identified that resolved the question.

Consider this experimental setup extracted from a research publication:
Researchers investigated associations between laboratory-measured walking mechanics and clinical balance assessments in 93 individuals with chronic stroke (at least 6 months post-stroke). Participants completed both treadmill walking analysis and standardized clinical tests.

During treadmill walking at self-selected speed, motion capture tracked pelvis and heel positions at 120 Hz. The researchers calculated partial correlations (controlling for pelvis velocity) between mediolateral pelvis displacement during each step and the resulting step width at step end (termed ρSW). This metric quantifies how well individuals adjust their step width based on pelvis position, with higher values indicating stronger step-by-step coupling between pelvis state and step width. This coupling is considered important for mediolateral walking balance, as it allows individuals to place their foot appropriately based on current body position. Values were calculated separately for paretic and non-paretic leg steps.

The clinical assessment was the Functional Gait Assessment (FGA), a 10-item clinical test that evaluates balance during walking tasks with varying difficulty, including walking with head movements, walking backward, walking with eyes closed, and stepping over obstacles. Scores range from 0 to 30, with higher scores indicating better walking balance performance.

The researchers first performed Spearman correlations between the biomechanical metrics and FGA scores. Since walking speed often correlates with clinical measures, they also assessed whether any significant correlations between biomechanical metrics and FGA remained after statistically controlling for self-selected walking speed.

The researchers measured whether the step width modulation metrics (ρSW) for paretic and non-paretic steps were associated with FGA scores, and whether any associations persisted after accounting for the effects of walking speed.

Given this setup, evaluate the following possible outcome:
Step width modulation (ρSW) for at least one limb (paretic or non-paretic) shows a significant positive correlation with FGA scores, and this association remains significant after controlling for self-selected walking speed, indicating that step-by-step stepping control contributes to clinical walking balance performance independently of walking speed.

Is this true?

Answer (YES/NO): YES